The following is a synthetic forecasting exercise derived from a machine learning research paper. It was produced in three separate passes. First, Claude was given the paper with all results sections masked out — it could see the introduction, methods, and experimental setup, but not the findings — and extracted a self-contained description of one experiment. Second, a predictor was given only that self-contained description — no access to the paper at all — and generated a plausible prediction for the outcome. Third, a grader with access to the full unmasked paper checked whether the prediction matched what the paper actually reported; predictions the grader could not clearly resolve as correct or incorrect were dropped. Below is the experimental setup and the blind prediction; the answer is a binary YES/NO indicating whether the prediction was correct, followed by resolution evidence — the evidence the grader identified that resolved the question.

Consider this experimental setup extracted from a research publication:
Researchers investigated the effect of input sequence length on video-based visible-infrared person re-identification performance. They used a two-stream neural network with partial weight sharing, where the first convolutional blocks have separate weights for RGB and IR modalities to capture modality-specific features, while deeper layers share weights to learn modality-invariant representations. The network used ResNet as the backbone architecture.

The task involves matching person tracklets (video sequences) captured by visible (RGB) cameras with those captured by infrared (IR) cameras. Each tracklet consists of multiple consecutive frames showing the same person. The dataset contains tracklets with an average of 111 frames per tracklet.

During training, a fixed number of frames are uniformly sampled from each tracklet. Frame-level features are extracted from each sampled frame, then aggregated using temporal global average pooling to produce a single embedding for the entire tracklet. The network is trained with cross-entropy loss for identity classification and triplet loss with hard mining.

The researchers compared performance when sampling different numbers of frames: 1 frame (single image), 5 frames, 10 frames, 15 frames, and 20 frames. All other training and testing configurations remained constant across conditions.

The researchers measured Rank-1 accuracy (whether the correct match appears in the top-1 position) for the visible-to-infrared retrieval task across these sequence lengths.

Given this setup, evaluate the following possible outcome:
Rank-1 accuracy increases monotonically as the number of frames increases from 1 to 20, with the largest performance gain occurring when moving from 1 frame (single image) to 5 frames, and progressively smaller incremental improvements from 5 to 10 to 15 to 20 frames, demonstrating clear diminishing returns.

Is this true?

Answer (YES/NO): NO